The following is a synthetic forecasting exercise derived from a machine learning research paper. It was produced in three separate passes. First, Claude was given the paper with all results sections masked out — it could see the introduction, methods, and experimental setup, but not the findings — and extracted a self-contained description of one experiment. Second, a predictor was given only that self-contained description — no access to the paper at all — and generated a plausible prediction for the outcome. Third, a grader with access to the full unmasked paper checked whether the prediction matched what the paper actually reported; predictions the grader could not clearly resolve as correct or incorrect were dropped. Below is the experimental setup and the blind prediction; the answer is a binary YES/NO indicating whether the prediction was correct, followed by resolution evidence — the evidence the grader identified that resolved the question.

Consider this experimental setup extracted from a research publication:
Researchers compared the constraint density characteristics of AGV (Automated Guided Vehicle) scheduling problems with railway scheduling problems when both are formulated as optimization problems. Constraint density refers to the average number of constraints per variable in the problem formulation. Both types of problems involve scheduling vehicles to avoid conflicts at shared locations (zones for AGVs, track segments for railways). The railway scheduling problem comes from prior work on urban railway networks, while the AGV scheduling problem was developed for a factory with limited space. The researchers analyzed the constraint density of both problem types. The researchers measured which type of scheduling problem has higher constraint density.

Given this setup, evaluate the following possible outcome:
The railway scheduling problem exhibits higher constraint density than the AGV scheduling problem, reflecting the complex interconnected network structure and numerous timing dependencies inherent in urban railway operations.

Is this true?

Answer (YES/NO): YES